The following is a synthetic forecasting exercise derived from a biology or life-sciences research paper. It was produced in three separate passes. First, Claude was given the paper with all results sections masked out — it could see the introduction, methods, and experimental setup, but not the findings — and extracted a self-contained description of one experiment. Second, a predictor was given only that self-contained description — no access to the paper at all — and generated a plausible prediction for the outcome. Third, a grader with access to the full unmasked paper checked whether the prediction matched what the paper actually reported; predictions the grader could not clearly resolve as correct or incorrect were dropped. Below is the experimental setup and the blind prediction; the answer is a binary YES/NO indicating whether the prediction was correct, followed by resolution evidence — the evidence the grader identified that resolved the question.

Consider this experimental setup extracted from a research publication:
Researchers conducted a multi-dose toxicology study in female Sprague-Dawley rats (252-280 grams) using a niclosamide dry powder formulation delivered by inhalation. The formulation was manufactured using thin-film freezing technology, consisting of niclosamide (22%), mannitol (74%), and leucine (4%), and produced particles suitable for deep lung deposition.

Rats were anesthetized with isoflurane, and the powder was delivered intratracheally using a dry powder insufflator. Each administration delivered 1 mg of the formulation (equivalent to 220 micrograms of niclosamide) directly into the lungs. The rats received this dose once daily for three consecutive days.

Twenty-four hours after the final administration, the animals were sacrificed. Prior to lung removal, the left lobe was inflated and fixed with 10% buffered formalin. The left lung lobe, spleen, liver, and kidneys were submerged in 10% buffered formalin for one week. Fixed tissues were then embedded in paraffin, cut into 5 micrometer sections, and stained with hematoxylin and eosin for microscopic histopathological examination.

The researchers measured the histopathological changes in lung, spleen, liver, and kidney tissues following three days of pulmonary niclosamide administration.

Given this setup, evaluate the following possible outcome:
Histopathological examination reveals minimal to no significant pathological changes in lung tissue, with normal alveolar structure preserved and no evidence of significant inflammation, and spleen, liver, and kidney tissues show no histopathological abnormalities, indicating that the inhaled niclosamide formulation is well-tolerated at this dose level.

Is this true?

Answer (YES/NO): NO